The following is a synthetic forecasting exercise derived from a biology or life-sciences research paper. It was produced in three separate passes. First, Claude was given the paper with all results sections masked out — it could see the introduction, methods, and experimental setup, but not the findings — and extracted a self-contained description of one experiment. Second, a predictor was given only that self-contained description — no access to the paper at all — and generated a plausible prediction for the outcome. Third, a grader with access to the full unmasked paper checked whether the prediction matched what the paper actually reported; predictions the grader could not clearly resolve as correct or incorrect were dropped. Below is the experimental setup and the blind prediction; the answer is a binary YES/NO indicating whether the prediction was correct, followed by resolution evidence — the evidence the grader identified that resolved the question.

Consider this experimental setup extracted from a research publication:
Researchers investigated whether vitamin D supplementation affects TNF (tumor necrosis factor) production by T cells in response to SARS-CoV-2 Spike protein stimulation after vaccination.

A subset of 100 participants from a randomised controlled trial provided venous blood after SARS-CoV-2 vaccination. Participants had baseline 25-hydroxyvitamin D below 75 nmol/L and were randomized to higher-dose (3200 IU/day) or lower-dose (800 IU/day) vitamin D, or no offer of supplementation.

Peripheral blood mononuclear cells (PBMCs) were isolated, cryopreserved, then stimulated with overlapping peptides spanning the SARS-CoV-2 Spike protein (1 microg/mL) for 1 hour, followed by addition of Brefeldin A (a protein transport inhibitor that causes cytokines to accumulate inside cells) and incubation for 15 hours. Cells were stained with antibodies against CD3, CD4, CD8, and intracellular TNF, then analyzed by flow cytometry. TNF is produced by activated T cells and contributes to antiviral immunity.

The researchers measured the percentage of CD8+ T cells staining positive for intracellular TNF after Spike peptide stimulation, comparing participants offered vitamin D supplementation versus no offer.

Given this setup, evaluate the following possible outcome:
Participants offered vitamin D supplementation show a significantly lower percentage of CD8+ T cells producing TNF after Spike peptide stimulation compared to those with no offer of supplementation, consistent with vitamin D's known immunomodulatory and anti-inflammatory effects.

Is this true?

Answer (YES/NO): NO